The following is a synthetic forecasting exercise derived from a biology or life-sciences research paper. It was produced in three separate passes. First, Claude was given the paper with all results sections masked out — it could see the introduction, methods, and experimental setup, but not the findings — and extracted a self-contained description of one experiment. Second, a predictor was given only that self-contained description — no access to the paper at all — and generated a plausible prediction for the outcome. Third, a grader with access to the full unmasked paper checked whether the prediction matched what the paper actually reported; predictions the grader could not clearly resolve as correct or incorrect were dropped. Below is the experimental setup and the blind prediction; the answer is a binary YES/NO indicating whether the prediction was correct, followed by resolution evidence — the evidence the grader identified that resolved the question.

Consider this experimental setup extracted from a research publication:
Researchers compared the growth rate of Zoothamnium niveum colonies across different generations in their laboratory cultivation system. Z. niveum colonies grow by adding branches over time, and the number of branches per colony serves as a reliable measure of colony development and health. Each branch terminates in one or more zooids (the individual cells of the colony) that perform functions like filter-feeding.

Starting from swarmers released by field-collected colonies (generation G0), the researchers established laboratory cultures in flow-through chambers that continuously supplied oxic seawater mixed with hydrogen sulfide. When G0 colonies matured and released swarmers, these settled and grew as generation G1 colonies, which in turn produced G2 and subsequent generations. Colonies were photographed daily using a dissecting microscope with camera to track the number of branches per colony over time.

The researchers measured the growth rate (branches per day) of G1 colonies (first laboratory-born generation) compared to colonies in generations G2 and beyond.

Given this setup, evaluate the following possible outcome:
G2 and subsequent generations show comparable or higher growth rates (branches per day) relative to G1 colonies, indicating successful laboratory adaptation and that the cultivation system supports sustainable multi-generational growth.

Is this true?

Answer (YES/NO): NO